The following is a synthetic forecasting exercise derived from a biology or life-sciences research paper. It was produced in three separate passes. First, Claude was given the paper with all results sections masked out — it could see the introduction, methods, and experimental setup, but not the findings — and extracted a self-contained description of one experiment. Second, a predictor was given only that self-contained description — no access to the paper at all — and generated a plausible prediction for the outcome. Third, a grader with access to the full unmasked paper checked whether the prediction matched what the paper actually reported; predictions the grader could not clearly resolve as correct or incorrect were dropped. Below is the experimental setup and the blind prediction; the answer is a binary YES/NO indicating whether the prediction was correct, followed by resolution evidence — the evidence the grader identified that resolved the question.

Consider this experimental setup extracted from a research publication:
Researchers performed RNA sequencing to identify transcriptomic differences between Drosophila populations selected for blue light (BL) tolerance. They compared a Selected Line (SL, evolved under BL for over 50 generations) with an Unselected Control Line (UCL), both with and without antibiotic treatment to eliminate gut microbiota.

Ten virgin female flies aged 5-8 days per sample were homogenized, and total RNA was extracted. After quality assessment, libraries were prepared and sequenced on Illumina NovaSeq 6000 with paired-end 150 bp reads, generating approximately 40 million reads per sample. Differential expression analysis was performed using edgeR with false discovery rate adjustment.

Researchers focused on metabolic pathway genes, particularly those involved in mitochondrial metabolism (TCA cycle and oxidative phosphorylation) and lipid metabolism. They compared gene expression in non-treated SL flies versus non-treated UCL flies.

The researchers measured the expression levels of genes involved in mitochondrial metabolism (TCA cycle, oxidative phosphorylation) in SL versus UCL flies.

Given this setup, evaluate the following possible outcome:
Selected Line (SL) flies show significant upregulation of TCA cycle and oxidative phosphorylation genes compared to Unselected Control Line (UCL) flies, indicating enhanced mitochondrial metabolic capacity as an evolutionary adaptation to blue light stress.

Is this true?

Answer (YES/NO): NO